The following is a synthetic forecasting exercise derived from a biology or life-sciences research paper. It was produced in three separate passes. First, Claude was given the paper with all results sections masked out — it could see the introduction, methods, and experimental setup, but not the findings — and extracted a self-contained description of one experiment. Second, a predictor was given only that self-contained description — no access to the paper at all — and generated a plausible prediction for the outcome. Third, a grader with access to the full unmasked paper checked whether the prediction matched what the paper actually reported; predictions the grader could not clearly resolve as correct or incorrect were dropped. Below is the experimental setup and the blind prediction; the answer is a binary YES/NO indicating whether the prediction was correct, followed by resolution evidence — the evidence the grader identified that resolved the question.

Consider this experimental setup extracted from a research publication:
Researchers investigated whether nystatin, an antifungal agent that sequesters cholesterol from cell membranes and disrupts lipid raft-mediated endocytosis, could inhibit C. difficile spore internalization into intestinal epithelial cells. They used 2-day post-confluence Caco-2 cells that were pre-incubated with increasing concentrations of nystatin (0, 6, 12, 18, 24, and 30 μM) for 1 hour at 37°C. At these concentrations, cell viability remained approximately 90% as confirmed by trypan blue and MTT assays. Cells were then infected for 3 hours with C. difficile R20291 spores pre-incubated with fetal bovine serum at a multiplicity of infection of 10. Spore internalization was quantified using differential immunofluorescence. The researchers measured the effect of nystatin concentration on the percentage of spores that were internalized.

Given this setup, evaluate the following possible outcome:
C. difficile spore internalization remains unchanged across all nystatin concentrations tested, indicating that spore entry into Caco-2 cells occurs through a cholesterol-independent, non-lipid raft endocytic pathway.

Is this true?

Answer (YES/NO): NO